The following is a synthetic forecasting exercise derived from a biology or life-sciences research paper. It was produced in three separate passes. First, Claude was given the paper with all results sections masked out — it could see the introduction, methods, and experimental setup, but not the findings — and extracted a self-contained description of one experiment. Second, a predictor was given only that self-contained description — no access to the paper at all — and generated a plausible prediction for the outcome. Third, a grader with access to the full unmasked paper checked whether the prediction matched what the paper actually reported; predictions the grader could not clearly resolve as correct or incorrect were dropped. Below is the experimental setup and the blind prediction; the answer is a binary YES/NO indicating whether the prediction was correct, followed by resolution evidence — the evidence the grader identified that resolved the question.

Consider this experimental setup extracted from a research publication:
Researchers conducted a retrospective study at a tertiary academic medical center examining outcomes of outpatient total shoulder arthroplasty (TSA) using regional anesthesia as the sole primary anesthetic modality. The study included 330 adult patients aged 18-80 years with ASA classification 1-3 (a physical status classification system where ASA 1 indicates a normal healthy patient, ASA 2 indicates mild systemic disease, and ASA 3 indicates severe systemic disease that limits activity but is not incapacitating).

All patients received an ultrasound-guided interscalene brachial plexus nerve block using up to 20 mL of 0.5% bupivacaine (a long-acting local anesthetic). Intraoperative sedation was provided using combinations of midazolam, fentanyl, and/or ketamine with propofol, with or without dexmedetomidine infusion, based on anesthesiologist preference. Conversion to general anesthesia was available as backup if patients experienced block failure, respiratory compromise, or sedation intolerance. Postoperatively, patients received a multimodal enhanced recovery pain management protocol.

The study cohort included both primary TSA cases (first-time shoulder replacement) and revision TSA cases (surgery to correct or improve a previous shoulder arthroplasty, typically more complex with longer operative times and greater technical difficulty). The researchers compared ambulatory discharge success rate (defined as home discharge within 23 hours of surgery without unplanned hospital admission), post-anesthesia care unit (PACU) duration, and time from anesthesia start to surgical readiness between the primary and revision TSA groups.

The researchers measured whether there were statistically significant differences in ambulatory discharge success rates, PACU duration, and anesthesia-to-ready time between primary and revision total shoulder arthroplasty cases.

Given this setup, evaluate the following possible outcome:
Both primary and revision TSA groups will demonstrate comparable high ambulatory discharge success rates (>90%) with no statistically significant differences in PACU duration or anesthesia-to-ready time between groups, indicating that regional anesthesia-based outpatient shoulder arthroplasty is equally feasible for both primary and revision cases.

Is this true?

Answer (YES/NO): YES